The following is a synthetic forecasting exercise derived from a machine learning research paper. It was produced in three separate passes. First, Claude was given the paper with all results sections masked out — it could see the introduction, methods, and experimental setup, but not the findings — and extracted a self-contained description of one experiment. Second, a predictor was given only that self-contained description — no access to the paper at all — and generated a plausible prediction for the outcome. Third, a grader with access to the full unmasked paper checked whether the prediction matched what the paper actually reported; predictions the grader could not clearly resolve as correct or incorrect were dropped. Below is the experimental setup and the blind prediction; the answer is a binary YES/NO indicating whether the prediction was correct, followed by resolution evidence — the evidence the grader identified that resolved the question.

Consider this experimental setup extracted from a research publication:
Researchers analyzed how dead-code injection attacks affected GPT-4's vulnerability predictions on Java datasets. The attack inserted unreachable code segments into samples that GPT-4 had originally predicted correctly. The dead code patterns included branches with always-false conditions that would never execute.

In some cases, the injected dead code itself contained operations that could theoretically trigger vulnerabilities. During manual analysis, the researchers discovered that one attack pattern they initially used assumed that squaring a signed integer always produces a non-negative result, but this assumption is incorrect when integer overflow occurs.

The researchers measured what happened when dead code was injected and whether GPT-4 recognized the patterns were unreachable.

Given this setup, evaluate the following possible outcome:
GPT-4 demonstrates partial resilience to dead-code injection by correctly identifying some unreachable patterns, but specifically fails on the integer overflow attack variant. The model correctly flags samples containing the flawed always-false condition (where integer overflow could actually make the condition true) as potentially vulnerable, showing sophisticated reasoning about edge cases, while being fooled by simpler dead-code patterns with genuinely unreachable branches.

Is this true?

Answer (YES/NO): NO